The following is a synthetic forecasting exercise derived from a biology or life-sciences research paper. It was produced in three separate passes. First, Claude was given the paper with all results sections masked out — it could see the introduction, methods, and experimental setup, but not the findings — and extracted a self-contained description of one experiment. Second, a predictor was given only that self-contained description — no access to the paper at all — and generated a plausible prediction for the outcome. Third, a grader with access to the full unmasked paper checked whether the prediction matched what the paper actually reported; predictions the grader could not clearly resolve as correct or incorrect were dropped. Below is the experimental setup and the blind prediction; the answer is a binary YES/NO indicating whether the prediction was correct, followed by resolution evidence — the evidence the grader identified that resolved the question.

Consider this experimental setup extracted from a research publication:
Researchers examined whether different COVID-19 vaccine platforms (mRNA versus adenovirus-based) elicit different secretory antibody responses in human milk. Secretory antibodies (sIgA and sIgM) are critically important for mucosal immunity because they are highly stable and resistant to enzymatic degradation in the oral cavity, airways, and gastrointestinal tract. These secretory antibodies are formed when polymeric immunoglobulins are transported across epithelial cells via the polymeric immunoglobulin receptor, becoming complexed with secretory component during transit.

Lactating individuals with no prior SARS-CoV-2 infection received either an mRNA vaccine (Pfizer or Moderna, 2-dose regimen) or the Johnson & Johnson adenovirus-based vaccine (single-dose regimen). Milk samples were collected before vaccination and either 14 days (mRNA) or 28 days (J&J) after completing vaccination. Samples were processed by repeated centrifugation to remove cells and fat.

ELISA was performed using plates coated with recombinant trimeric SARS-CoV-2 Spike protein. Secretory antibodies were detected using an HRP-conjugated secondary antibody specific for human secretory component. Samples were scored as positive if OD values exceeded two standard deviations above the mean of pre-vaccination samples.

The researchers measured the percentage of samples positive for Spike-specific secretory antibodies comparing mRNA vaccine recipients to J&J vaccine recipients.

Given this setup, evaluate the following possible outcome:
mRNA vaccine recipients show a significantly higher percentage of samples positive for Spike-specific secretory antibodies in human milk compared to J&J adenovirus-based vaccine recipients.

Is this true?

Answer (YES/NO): NO